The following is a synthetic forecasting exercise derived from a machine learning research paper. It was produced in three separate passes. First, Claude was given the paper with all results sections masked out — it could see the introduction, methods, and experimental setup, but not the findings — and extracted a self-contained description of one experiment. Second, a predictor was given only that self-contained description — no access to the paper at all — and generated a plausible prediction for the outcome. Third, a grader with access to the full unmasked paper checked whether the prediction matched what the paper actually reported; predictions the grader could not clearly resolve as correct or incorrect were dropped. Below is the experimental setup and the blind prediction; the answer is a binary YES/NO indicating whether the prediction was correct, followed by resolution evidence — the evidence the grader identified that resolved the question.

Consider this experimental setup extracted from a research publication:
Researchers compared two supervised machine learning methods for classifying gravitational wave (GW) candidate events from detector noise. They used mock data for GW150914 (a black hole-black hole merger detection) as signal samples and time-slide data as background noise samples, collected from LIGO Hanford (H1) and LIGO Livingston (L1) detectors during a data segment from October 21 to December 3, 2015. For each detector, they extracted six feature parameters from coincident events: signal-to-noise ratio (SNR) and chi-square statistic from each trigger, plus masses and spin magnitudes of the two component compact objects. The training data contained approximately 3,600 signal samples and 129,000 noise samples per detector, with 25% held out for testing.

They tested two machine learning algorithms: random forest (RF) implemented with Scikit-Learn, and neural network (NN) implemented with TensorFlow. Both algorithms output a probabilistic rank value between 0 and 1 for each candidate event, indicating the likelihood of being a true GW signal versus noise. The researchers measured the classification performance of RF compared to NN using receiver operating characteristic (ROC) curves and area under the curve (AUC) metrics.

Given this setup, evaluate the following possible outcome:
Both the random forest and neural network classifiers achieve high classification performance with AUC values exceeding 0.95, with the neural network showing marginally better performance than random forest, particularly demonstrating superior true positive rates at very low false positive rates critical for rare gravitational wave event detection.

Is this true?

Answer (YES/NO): NO